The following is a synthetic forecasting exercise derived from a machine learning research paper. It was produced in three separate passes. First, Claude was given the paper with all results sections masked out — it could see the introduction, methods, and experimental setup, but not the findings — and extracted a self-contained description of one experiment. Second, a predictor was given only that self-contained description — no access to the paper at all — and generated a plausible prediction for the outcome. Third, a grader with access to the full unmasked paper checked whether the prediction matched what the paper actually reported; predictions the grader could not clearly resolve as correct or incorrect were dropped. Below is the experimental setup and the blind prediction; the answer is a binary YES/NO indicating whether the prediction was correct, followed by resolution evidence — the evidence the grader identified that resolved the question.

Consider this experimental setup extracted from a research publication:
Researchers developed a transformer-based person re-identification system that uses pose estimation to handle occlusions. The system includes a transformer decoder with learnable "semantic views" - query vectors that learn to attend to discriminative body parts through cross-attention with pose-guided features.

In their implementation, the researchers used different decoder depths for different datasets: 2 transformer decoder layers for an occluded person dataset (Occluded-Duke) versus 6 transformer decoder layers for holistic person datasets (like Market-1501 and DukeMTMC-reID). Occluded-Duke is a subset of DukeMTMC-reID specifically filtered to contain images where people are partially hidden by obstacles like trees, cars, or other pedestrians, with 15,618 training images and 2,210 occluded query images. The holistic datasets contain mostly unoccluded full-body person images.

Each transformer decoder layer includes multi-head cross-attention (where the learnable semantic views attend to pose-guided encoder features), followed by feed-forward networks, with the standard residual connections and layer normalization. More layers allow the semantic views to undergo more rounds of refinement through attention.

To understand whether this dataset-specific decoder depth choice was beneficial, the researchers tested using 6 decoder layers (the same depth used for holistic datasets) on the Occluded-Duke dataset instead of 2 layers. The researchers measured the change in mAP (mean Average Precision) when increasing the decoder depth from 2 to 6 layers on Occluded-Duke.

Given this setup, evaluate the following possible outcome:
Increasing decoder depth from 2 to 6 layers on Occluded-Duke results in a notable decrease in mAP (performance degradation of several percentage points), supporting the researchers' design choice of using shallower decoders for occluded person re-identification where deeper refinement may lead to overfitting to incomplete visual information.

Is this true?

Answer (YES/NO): NO